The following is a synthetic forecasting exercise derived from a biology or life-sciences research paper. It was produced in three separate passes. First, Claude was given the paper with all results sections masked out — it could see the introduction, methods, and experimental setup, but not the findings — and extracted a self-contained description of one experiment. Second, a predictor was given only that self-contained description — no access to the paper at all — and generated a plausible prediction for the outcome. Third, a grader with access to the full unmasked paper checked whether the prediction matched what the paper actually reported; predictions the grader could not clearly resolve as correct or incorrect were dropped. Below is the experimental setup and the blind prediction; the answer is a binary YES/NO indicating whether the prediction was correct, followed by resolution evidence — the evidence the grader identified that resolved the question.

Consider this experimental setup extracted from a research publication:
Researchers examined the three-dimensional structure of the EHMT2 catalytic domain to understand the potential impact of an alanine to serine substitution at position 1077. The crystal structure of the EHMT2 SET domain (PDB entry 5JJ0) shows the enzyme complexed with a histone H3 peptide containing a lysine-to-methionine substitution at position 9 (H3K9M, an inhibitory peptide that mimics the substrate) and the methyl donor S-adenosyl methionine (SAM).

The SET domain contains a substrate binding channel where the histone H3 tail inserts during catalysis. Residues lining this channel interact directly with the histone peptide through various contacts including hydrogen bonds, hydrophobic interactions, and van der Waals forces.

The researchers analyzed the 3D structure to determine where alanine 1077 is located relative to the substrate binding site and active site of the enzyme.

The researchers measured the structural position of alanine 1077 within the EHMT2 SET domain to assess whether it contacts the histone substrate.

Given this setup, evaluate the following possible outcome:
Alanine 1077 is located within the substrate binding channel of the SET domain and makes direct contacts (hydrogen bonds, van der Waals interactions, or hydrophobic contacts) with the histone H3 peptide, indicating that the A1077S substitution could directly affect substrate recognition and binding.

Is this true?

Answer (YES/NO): YES